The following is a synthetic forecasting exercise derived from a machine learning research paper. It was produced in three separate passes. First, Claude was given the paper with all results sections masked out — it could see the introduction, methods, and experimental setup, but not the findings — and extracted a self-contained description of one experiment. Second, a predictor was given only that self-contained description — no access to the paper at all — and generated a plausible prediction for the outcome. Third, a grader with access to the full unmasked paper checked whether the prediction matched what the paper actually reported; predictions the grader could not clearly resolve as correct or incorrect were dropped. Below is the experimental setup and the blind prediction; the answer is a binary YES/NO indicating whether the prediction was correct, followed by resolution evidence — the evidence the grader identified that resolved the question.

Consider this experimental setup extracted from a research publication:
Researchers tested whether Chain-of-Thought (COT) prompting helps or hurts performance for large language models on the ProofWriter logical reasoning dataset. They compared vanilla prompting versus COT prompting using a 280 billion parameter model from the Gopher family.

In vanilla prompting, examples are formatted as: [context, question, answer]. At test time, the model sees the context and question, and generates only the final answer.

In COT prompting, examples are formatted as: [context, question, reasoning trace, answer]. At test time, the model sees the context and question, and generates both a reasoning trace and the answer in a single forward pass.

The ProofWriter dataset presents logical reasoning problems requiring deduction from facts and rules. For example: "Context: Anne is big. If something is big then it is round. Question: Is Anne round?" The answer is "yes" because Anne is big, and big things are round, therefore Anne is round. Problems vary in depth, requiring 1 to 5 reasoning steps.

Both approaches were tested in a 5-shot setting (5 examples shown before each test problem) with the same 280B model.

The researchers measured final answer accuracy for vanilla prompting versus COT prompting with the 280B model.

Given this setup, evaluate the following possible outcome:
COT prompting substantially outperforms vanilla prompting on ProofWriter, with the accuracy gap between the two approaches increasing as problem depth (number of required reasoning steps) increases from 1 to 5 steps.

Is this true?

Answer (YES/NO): NO